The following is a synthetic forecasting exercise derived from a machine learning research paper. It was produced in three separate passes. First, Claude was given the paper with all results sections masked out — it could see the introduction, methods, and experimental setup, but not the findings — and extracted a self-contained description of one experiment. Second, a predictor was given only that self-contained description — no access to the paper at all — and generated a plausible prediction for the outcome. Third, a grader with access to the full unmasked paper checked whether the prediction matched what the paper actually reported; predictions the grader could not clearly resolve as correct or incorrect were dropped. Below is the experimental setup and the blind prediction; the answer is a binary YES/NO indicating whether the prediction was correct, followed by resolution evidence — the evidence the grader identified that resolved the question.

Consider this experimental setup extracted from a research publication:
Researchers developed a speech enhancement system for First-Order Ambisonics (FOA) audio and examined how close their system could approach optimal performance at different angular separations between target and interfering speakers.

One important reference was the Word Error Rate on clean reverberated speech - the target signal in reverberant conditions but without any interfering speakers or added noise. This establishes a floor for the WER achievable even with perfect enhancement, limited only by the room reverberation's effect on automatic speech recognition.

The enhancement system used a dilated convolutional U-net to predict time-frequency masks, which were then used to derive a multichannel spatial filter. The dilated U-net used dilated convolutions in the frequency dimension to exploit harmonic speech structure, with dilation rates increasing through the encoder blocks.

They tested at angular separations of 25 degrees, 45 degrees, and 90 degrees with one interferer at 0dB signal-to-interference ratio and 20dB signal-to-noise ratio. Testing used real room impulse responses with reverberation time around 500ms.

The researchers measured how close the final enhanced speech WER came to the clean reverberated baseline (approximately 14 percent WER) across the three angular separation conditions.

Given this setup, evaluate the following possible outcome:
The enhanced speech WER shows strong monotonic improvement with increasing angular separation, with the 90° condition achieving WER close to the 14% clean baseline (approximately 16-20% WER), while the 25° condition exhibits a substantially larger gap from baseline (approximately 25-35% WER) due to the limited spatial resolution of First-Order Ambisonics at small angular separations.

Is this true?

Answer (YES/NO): NO